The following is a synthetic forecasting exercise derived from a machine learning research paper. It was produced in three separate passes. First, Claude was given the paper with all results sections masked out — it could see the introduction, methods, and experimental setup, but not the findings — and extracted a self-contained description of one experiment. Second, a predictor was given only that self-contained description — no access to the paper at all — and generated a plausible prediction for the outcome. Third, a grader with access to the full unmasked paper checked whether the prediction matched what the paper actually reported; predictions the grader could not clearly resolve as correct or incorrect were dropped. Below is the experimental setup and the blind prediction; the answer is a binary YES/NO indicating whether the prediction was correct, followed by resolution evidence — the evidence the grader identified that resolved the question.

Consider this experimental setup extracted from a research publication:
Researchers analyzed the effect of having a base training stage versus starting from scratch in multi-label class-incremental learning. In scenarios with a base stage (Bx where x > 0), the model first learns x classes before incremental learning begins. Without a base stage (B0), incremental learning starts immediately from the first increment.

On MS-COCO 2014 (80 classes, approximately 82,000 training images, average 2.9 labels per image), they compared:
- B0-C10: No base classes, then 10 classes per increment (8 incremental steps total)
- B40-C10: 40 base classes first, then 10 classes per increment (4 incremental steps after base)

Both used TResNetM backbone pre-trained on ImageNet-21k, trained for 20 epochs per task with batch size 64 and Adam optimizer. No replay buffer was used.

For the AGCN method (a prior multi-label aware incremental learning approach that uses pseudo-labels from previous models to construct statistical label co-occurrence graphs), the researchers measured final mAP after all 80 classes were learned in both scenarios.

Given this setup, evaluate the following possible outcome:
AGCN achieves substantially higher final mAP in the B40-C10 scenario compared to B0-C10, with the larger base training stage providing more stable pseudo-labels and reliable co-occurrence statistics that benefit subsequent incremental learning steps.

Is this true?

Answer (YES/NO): YES